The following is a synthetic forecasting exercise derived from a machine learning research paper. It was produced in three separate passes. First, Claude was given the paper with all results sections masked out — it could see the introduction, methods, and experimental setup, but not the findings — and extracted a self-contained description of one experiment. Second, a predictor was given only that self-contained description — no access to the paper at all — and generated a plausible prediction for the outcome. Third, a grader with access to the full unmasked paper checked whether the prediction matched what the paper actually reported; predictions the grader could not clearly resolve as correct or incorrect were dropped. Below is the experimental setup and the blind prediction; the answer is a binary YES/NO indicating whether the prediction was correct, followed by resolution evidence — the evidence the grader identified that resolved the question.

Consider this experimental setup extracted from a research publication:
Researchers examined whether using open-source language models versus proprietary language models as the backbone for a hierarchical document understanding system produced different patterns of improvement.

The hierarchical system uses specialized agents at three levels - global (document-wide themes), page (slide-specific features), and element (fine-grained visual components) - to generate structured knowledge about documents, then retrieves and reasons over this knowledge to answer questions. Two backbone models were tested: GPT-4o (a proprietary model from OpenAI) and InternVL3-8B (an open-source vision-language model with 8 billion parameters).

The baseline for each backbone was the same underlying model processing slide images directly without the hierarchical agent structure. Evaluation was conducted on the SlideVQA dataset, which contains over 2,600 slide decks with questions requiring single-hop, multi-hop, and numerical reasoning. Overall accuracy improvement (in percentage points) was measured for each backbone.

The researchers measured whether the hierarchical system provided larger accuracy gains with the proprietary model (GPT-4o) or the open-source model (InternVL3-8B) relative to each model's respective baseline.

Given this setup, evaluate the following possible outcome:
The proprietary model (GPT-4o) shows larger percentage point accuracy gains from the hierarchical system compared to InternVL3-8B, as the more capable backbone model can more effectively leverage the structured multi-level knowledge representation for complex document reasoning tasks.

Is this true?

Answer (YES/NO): NO